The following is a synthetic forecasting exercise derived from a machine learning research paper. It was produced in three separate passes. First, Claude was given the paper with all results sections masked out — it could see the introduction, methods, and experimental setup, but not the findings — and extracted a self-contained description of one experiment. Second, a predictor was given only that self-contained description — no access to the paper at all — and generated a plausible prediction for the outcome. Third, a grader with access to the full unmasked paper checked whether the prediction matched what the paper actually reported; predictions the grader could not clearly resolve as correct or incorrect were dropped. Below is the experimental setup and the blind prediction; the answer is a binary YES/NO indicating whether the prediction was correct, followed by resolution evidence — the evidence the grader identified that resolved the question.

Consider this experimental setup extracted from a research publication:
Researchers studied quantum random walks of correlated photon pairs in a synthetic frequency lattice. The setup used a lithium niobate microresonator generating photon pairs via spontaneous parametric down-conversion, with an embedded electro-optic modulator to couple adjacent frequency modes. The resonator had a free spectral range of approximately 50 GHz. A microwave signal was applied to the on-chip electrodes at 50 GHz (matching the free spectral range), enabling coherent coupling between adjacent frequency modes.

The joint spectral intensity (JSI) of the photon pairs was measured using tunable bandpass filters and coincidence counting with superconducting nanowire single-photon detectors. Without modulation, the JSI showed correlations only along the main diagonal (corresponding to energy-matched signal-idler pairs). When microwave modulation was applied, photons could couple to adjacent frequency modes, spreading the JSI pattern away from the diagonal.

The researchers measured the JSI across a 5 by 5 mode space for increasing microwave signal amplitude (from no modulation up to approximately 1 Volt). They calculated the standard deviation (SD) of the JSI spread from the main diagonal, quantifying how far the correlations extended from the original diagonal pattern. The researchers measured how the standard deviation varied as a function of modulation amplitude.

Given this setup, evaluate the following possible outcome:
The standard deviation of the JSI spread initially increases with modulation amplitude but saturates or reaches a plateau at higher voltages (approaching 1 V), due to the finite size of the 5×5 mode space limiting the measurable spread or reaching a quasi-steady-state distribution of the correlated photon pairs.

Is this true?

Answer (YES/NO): NO